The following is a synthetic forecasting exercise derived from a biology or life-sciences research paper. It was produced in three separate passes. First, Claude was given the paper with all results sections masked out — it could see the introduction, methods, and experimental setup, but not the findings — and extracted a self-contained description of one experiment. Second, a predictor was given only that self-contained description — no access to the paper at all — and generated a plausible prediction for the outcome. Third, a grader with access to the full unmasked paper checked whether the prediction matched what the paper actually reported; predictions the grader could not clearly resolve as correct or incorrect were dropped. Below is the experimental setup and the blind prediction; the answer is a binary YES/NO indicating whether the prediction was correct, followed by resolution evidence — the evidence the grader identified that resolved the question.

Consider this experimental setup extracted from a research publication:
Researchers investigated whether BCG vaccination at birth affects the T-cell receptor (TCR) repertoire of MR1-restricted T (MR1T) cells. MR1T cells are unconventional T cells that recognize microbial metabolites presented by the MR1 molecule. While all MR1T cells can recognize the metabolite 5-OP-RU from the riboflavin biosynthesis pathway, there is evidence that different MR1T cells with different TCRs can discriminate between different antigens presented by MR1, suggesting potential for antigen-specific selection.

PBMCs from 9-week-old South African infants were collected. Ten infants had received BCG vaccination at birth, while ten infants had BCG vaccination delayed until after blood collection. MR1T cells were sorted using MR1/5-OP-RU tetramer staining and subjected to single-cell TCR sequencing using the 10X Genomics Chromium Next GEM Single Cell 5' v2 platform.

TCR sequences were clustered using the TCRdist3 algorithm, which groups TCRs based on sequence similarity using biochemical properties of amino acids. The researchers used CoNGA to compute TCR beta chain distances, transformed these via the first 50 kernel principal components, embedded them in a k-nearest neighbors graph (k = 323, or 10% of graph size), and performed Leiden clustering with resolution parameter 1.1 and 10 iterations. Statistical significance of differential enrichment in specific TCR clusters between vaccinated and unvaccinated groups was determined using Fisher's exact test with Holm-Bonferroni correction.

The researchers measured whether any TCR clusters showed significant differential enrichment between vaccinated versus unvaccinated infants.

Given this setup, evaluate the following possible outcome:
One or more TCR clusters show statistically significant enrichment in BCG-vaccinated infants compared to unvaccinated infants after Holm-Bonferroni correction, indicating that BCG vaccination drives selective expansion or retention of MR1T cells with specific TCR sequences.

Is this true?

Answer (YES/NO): YES